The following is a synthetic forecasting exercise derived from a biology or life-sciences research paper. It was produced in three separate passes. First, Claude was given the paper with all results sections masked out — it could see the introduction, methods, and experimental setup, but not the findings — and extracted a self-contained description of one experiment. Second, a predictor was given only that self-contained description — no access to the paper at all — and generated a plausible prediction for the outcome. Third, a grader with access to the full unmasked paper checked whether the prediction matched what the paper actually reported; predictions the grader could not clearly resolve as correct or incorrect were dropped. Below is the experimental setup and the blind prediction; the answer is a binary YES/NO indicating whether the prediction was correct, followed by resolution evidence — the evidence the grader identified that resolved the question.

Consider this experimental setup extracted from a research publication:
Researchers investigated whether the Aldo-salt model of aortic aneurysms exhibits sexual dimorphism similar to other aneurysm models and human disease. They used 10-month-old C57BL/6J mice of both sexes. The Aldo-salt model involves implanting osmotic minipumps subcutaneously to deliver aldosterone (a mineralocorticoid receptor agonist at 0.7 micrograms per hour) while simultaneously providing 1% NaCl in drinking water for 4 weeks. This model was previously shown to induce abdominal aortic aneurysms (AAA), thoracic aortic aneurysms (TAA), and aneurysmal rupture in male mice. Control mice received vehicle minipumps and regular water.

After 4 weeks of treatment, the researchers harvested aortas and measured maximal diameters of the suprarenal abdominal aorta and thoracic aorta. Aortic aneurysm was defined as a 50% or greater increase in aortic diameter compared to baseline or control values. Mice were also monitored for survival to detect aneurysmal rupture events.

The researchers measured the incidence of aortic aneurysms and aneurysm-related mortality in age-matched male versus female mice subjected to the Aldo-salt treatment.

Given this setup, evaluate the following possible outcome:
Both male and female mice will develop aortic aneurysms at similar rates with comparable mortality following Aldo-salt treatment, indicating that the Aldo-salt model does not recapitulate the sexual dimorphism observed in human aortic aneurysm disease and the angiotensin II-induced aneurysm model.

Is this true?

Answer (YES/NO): NO